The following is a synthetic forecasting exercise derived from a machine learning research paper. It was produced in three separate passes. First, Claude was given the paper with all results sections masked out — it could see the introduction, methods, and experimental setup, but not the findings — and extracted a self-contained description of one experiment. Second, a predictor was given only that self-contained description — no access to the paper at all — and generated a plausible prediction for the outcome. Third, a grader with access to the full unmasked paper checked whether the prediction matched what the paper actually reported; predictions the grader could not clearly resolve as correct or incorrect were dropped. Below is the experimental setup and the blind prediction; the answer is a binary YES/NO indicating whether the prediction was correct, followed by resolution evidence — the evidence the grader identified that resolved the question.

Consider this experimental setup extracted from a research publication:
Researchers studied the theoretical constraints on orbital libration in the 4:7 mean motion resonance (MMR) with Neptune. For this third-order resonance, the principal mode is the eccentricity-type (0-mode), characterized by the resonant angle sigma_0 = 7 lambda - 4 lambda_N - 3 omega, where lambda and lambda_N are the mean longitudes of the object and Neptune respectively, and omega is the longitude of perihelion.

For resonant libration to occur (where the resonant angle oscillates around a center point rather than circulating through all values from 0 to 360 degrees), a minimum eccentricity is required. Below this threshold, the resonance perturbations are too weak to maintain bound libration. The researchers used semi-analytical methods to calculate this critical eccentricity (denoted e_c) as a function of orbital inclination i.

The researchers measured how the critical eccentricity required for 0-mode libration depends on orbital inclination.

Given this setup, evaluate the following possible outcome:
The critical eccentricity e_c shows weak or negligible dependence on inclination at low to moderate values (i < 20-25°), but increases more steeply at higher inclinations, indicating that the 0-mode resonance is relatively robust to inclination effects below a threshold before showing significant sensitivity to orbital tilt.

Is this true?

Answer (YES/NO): NO